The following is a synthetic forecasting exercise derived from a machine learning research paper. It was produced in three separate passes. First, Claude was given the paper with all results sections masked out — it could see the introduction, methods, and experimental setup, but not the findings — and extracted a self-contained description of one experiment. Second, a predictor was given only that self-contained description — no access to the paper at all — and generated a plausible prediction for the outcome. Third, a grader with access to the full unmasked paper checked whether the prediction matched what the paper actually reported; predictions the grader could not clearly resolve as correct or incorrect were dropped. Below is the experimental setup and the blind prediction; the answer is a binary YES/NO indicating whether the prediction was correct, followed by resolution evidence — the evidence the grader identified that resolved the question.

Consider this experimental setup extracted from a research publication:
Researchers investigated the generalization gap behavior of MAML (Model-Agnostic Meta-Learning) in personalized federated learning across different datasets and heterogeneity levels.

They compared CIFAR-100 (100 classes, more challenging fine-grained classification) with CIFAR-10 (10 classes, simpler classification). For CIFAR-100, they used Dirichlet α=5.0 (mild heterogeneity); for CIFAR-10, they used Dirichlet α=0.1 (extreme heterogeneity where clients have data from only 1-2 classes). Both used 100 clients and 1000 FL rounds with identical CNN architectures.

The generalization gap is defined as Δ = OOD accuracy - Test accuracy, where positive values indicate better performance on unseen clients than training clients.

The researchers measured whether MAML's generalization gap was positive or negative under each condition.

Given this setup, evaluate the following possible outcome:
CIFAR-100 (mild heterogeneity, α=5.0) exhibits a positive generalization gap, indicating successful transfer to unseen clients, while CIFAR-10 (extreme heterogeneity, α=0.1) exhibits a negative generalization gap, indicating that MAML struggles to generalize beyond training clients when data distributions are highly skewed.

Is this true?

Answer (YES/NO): YES